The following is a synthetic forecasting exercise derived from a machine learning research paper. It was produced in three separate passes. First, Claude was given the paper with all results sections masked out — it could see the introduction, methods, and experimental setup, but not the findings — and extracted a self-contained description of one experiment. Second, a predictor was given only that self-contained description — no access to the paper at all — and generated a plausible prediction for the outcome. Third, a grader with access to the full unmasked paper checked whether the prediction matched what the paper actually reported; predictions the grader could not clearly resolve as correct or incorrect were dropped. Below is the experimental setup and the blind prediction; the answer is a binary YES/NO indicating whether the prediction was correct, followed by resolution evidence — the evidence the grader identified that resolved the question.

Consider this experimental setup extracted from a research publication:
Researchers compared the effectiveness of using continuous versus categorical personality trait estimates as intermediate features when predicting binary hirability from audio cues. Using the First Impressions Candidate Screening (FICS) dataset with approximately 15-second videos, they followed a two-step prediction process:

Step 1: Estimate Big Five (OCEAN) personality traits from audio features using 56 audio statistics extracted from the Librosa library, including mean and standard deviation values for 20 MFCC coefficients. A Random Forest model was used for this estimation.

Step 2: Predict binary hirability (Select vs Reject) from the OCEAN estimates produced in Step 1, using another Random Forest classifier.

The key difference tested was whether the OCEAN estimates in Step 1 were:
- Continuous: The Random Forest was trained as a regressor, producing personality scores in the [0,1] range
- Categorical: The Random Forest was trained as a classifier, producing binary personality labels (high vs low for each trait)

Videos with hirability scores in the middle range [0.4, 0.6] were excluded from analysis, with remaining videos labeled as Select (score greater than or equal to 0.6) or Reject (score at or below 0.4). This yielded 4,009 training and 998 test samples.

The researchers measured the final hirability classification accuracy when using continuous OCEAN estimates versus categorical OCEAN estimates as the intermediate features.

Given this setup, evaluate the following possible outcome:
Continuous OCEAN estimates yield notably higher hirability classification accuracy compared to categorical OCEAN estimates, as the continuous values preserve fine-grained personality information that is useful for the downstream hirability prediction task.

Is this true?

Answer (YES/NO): NO